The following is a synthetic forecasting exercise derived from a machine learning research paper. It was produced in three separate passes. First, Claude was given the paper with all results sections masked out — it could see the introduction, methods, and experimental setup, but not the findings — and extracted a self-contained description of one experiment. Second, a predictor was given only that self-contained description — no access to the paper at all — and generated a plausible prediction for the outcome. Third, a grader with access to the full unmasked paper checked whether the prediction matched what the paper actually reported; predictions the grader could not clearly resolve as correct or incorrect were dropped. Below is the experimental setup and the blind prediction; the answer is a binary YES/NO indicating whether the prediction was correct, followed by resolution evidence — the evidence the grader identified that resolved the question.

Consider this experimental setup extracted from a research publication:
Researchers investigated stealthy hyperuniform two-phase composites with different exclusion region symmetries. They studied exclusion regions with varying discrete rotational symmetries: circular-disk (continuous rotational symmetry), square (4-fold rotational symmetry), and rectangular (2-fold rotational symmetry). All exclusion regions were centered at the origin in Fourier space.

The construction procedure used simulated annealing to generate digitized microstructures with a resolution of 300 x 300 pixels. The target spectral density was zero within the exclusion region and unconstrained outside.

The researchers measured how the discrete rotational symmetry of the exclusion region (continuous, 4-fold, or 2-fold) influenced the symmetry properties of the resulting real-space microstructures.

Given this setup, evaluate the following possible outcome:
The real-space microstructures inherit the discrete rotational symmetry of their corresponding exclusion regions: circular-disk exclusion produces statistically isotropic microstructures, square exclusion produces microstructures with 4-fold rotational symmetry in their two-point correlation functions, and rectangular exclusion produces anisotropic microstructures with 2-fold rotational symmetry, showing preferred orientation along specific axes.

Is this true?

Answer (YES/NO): YES